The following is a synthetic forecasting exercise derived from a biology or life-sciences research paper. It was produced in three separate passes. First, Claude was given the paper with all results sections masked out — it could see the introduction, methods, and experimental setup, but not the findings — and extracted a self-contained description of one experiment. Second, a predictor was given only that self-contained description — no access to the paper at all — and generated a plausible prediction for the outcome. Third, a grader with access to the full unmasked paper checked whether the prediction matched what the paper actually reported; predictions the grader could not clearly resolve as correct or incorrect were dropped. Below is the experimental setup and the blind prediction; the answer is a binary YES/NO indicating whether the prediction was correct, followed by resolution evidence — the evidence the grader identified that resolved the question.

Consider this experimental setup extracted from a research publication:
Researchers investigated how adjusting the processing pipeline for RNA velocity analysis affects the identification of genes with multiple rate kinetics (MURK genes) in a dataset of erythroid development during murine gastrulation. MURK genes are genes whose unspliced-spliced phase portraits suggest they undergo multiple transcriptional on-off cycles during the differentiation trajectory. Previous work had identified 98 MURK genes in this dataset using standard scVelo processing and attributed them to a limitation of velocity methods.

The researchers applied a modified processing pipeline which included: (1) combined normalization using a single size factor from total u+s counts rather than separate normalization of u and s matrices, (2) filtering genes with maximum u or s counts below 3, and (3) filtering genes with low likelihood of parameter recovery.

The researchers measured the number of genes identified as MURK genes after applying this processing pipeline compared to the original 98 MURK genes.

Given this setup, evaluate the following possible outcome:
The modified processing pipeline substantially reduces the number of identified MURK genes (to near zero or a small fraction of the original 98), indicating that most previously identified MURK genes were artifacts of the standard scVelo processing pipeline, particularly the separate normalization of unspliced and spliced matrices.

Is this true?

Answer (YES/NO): YES